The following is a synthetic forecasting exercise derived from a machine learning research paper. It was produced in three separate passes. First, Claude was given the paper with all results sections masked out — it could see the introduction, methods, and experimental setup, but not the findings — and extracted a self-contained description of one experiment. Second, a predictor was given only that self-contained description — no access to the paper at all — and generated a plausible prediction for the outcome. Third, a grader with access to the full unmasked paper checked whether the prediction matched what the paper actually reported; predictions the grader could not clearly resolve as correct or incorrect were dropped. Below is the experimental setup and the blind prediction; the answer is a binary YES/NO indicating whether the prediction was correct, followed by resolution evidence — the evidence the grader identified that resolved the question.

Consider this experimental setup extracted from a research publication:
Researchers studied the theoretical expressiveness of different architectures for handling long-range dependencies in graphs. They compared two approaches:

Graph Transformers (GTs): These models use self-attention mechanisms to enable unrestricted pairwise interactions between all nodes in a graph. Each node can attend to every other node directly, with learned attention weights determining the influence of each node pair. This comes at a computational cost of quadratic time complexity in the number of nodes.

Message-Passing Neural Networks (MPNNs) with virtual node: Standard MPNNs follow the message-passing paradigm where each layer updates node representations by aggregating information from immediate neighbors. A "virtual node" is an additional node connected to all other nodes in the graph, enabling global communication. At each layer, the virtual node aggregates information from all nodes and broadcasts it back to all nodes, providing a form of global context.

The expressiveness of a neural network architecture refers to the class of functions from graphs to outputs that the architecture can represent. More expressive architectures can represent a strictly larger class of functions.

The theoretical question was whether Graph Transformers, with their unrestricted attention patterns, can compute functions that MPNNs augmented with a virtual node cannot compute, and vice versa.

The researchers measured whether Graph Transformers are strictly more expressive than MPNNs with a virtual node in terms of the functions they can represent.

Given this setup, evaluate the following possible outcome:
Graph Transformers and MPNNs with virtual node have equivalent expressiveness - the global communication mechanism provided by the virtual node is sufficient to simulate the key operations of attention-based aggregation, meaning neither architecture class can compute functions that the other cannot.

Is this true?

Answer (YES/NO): YES